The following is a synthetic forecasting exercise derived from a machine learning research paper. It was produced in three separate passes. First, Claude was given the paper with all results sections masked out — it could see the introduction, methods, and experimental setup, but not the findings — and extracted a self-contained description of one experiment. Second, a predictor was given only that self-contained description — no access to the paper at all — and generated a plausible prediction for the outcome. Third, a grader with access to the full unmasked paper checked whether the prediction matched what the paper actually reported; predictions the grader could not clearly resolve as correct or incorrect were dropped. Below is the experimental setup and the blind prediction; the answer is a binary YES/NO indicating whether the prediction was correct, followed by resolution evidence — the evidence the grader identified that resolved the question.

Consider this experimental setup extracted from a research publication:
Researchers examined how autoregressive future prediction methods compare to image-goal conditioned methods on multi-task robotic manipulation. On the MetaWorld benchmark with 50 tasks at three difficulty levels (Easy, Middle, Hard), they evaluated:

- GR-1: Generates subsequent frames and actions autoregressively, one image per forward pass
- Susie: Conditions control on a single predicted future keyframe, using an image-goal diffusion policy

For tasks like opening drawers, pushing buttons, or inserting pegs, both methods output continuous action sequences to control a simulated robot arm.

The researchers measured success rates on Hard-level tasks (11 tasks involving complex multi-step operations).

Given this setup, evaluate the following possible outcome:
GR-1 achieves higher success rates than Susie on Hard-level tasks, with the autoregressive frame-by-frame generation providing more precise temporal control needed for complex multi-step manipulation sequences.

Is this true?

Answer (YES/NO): NO